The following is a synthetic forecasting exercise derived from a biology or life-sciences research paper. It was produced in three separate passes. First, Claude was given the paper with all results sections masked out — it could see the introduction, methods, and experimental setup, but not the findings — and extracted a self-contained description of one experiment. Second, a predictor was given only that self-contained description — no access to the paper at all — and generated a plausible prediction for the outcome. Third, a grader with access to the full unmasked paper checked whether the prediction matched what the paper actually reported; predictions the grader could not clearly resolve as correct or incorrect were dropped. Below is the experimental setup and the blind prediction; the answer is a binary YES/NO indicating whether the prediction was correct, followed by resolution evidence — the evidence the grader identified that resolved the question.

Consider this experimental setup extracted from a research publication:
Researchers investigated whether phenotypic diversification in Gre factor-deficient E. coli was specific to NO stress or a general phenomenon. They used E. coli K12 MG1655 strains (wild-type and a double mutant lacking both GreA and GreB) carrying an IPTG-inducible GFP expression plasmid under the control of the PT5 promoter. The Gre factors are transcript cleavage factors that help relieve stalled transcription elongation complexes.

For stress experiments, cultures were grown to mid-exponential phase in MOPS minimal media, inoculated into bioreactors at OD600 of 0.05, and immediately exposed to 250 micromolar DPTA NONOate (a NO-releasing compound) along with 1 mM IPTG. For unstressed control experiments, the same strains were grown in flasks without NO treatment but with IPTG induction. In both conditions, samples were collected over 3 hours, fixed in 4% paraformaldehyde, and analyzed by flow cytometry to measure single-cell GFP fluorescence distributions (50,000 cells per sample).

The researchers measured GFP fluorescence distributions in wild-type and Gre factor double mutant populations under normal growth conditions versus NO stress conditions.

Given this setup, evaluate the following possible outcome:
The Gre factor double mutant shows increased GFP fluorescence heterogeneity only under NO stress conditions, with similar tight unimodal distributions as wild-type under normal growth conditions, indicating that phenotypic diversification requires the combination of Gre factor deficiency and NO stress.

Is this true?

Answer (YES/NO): YES